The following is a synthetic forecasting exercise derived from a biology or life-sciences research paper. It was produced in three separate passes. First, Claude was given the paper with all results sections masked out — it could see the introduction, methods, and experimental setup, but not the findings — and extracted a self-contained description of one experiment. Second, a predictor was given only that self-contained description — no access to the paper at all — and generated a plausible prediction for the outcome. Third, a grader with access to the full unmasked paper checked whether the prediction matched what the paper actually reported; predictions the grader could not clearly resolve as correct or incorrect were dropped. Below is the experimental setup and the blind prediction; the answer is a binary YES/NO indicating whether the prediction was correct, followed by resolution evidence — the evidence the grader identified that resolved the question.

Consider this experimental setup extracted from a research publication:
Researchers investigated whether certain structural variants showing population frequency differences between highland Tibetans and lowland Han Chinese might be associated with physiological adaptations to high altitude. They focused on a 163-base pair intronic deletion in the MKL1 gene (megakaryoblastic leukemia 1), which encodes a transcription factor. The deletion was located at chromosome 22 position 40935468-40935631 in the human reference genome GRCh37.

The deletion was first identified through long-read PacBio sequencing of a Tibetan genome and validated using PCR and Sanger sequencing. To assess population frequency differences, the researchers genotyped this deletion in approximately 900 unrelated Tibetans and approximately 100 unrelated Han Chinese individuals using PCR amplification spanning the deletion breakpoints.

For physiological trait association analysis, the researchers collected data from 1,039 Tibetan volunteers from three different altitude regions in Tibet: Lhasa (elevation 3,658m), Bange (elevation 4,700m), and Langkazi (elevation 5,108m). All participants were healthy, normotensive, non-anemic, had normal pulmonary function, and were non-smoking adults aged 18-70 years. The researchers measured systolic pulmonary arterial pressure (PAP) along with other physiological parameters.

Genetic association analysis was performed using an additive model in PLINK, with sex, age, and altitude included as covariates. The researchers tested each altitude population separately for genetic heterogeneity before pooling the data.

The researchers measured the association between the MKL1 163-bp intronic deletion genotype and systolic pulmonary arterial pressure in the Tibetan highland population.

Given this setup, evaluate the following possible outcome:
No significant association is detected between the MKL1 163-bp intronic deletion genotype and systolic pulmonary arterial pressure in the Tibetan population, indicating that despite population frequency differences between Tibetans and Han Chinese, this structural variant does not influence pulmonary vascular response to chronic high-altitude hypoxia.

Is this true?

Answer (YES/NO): NO